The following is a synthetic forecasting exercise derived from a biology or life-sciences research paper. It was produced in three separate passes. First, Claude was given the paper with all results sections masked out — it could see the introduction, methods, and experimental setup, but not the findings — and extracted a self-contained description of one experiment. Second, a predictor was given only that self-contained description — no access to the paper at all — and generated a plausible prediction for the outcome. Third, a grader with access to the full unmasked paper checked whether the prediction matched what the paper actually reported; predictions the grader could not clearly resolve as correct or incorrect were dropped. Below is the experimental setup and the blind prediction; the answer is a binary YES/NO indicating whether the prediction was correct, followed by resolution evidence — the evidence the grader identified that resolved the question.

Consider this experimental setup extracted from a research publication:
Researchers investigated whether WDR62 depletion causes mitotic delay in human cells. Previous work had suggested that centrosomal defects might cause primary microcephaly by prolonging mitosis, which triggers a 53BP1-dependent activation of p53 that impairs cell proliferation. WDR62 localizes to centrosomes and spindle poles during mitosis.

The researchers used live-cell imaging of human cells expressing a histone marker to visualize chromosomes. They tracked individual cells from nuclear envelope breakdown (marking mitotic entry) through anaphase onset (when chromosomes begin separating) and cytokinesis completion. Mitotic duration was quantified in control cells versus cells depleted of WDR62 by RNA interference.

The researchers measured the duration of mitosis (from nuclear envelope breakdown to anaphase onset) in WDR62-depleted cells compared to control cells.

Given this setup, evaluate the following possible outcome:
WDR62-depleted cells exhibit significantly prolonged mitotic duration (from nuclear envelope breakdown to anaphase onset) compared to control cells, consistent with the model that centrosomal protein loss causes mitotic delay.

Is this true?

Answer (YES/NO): NO